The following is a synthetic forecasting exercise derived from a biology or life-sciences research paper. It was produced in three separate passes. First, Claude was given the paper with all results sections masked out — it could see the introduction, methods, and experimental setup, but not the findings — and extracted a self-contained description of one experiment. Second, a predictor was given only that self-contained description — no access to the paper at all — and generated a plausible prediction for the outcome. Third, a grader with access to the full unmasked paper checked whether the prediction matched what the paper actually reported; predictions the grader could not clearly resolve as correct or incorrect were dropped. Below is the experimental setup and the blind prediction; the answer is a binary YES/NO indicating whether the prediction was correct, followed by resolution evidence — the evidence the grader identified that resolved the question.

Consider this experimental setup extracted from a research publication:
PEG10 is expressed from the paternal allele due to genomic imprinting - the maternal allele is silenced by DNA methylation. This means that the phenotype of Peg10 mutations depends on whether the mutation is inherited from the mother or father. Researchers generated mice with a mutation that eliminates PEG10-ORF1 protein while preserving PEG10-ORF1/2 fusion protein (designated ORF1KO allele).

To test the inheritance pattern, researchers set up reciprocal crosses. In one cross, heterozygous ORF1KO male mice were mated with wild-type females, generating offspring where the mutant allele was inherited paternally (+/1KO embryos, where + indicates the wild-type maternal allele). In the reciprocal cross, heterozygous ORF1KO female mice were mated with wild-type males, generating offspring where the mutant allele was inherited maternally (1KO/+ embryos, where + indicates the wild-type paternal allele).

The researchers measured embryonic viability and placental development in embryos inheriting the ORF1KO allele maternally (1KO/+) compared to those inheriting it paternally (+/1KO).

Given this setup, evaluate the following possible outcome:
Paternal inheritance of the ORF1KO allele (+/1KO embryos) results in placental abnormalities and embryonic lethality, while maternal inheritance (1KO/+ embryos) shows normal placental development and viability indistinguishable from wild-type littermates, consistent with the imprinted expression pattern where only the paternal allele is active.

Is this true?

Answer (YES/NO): YES